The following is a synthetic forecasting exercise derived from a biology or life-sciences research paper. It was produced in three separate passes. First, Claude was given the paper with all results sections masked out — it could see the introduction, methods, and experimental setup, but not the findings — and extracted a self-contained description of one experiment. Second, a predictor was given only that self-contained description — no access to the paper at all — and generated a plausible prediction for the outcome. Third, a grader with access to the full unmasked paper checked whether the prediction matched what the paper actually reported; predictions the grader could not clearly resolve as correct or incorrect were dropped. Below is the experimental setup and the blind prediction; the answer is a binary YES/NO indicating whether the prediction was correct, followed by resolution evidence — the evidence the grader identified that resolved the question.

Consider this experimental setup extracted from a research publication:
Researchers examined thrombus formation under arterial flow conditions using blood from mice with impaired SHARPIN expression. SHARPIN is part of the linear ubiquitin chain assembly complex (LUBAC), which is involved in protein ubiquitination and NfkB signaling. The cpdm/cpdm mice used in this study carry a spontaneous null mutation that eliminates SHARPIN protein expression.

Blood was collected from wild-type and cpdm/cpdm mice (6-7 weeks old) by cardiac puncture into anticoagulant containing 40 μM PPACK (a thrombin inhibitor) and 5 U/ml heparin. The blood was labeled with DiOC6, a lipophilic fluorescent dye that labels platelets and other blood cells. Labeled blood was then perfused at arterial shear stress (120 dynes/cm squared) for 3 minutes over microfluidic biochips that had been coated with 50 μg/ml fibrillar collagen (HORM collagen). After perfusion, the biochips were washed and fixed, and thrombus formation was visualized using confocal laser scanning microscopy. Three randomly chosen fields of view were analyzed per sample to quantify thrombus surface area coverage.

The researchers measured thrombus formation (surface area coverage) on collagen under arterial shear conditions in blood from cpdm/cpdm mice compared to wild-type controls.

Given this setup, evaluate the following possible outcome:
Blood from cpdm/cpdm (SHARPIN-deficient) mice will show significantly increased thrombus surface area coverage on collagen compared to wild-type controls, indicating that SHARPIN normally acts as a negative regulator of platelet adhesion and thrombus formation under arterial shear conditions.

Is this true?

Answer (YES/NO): NO